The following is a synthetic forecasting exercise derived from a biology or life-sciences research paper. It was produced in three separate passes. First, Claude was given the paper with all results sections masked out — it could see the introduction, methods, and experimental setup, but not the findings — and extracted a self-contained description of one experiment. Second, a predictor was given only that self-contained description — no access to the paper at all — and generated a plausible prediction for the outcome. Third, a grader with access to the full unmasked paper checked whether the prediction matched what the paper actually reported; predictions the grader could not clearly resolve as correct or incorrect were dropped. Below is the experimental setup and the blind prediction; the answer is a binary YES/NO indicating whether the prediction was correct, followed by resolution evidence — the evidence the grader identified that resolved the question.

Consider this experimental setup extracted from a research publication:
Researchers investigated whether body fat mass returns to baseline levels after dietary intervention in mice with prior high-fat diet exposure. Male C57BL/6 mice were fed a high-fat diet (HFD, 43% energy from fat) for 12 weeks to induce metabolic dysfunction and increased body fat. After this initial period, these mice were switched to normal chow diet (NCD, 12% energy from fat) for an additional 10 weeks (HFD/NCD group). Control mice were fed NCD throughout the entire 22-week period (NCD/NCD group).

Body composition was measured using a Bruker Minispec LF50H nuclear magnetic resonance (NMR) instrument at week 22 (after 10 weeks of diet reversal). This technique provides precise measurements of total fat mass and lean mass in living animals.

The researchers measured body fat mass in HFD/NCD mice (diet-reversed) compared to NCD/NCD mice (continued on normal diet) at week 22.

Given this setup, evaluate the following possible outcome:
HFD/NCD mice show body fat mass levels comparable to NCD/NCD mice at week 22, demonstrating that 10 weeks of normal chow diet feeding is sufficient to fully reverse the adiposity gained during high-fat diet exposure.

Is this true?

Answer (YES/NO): NO